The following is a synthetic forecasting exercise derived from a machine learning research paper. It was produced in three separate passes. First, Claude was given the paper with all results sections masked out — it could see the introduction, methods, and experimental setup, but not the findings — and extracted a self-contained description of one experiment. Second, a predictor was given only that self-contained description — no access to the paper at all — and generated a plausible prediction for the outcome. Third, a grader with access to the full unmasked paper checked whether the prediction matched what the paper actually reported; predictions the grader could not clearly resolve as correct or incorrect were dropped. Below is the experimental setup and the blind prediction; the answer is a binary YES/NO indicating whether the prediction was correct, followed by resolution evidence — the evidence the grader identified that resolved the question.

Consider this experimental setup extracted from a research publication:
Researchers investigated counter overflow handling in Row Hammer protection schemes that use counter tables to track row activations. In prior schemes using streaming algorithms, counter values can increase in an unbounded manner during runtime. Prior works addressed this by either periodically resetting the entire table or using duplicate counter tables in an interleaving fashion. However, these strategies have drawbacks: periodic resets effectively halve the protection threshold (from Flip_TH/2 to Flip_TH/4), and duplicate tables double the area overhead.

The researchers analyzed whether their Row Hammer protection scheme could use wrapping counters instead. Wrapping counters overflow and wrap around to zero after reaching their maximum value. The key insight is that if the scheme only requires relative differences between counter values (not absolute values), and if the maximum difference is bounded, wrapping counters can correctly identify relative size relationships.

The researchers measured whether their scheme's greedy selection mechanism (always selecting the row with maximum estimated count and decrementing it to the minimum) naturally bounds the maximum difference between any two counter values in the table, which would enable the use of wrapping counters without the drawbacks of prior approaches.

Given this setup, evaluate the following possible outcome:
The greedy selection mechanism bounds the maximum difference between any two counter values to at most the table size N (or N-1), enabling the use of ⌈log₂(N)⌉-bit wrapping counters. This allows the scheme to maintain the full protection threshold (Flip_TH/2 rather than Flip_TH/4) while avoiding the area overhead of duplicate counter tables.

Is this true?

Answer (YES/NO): NO